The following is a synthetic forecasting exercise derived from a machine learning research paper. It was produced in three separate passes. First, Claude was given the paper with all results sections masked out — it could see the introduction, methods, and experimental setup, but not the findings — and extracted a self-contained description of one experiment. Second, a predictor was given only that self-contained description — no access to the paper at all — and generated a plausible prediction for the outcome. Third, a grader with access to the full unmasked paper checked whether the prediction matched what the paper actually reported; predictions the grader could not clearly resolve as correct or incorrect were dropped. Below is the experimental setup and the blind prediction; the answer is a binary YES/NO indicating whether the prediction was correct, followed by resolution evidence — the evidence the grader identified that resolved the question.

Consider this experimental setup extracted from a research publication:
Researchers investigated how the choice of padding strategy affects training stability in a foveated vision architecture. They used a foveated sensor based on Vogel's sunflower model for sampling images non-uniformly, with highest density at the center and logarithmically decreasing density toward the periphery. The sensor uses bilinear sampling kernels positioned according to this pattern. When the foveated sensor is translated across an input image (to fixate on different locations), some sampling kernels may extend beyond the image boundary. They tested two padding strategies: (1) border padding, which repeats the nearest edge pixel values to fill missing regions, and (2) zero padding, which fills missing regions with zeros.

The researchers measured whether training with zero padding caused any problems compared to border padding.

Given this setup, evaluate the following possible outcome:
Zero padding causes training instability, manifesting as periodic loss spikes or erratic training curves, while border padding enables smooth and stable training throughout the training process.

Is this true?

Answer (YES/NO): NO